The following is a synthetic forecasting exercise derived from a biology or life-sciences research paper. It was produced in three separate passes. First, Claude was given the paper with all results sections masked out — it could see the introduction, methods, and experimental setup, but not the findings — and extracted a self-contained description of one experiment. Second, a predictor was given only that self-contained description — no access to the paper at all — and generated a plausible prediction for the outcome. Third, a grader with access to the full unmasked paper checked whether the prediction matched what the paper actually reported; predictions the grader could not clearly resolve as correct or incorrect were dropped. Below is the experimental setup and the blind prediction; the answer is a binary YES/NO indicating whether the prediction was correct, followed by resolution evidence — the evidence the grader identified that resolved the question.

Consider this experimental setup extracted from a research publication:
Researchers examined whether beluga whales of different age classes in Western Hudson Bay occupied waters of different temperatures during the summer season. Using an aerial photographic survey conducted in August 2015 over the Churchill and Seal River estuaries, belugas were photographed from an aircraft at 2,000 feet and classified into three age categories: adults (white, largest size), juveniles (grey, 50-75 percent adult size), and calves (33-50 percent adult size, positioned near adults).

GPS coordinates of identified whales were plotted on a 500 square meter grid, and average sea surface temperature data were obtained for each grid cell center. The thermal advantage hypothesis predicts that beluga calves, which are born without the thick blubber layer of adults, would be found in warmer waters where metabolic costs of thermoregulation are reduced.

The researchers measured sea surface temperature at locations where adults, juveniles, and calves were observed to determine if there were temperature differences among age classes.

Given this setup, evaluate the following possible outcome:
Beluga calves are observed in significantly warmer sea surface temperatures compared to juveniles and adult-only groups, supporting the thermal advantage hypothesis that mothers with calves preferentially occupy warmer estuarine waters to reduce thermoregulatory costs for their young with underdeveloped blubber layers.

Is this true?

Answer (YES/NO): NO